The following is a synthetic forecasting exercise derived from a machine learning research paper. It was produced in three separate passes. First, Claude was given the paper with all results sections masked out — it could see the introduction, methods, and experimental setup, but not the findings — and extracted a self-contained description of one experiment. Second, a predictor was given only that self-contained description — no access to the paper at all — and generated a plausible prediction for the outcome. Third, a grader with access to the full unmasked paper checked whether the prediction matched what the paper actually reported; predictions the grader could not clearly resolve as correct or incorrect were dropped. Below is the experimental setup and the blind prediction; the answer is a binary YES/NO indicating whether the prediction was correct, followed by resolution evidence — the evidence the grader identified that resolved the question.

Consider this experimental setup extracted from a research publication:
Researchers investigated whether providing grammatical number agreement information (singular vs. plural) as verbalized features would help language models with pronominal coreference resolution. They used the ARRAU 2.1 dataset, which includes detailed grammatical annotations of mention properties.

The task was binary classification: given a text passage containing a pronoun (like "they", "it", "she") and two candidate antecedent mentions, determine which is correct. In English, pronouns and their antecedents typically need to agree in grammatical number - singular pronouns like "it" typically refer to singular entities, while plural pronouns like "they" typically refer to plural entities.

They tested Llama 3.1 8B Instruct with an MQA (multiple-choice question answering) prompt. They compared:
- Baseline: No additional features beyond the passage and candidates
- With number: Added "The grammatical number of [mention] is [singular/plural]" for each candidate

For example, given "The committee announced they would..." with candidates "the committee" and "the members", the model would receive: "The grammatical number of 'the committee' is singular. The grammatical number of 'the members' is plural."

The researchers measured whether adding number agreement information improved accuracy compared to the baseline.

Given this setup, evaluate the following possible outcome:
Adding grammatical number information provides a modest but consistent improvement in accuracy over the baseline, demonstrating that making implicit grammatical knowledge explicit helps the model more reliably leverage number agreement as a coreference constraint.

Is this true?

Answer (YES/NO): NO